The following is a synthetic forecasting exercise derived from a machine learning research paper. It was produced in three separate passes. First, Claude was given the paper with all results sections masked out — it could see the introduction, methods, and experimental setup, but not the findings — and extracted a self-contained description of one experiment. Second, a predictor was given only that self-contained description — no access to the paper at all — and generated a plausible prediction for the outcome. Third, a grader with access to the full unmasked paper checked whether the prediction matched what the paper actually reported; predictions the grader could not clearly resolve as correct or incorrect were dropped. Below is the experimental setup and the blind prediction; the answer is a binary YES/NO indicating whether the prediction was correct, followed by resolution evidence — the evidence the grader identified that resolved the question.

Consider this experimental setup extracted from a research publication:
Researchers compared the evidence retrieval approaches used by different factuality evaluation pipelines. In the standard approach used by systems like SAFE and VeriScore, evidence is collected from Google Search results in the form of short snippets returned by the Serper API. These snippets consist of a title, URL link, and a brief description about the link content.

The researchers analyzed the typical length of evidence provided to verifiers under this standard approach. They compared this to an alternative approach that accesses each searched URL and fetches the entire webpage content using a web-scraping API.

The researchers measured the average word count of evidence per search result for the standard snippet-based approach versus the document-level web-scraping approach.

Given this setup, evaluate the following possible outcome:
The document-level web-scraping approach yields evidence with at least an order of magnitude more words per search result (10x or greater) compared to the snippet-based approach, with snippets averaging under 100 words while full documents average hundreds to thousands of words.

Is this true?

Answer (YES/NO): YES